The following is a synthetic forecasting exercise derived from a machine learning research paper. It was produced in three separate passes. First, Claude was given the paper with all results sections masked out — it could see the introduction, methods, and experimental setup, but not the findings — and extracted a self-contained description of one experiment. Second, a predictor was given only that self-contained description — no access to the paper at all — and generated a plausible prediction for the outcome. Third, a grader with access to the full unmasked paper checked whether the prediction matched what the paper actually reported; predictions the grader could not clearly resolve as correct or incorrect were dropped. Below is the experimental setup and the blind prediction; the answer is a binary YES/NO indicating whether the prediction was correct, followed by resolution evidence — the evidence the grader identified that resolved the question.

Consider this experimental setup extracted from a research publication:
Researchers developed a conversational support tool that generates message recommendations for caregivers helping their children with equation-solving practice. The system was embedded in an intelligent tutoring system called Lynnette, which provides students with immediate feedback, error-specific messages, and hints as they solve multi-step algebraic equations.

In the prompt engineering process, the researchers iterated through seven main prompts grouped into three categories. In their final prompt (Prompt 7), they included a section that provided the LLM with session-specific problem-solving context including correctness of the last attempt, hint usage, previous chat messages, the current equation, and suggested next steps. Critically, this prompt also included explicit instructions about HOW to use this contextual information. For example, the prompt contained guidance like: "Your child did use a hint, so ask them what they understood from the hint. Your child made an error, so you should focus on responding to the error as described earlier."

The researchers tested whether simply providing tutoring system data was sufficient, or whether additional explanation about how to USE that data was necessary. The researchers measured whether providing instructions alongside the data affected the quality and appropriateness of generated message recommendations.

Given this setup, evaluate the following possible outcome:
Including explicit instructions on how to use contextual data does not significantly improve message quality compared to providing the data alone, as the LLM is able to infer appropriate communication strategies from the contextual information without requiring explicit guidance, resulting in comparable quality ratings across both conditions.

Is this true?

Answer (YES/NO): NO